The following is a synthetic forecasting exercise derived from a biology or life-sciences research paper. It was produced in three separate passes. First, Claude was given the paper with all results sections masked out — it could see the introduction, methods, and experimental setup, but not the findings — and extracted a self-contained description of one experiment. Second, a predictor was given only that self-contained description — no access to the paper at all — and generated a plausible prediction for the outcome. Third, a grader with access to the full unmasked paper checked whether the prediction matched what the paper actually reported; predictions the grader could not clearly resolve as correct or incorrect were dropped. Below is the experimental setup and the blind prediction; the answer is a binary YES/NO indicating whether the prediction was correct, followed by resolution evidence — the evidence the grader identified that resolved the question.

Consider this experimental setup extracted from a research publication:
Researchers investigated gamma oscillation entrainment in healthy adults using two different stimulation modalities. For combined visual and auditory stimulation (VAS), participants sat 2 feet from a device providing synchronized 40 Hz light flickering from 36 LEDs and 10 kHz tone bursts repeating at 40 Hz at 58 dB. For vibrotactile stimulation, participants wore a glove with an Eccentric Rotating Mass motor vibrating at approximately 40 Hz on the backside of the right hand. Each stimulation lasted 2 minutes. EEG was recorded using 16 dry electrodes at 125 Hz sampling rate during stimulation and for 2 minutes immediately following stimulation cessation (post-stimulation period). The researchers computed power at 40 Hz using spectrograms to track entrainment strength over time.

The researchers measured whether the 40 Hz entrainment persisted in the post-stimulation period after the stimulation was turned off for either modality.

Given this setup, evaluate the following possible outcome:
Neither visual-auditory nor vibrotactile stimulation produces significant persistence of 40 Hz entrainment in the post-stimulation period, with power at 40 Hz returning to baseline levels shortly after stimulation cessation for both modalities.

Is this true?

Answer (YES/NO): YES